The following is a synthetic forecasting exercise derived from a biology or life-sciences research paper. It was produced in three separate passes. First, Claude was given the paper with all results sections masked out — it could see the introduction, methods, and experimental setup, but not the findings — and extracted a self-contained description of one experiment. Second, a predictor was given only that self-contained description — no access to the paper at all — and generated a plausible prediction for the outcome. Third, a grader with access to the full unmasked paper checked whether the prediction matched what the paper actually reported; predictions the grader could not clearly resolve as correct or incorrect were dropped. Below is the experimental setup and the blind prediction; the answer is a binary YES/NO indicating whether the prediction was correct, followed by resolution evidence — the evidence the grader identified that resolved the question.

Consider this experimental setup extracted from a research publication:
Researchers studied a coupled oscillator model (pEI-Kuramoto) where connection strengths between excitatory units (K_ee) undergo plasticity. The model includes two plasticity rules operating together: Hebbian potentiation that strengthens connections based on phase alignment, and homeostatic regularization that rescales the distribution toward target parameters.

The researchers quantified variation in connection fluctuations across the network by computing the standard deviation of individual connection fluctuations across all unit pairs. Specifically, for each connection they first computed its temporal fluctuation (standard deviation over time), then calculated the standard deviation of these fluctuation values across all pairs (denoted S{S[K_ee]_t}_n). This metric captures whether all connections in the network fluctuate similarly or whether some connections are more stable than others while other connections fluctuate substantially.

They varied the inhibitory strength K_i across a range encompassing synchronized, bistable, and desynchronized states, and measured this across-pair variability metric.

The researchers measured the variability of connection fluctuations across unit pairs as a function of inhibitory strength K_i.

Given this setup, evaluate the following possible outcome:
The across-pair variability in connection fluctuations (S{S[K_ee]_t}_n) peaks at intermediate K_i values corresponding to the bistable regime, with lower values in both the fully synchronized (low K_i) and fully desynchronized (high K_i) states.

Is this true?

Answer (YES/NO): NO